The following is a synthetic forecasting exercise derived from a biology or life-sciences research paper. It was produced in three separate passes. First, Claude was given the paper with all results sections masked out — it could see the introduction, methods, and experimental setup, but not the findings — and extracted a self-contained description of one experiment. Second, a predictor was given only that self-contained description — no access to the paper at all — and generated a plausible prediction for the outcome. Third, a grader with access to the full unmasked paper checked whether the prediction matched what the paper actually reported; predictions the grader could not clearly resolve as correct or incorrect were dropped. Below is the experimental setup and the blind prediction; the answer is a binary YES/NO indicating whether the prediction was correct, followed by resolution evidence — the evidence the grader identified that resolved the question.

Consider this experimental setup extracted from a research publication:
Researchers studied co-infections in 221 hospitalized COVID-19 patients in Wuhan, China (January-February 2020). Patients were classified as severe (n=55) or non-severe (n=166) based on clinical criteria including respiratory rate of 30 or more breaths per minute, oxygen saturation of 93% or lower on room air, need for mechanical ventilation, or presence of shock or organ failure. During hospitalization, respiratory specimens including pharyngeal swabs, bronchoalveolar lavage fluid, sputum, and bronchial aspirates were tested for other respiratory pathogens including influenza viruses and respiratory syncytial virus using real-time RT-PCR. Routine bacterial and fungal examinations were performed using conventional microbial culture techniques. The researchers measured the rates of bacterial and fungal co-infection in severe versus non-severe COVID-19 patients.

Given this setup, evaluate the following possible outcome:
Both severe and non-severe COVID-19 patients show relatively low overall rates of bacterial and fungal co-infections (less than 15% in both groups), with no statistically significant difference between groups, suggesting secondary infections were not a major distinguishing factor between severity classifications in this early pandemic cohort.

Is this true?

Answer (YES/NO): NO